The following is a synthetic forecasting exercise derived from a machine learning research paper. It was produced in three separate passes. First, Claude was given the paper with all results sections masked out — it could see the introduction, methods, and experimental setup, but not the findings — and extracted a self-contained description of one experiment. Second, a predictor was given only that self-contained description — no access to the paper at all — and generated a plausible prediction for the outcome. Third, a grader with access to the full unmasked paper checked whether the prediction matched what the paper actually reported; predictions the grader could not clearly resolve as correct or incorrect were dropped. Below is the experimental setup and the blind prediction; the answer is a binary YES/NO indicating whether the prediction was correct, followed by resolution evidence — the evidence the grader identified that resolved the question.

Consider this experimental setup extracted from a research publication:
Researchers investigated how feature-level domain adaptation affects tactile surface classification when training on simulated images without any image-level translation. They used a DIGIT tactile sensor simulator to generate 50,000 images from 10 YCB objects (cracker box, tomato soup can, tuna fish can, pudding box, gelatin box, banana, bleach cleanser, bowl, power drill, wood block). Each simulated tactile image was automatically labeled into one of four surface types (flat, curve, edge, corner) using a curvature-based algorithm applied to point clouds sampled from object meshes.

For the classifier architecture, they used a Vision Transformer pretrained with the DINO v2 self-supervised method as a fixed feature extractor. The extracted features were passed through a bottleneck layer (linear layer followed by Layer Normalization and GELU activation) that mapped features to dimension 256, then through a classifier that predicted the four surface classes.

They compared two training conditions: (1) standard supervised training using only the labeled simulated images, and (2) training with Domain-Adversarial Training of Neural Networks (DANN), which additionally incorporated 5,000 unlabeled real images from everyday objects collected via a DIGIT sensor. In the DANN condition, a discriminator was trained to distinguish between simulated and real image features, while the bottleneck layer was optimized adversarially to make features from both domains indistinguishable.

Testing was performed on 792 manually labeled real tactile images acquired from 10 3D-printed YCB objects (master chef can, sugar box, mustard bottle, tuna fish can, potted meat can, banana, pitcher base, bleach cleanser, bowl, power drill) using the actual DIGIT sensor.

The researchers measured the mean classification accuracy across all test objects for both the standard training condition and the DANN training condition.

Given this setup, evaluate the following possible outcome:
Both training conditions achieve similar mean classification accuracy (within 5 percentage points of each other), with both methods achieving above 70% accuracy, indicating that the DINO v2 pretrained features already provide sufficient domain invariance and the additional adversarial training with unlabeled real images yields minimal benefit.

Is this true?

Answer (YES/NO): NO